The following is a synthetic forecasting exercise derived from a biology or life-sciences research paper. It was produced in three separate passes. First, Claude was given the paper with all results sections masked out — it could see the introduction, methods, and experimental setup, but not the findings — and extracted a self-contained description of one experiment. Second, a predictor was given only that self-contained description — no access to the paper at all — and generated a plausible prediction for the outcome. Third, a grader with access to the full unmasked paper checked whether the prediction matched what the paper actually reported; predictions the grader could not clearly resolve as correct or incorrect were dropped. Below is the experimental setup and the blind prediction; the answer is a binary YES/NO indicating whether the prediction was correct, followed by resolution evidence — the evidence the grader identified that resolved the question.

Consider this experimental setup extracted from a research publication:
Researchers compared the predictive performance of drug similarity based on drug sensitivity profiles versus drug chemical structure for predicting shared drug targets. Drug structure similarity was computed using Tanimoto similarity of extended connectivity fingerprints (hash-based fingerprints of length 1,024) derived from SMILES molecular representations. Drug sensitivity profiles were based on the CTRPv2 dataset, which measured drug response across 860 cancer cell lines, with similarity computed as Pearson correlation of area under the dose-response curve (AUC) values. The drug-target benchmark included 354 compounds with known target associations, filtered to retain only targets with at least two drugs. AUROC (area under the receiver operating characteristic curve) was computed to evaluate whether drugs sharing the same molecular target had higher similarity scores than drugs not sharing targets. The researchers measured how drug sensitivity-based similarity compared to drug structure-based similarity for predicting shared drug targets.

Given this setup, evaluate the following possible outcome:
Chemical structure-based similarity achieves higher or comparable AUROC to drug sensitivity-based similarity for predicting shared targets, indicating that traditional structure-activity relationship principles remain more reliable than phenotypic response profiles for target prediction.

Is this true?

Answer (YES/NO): NO